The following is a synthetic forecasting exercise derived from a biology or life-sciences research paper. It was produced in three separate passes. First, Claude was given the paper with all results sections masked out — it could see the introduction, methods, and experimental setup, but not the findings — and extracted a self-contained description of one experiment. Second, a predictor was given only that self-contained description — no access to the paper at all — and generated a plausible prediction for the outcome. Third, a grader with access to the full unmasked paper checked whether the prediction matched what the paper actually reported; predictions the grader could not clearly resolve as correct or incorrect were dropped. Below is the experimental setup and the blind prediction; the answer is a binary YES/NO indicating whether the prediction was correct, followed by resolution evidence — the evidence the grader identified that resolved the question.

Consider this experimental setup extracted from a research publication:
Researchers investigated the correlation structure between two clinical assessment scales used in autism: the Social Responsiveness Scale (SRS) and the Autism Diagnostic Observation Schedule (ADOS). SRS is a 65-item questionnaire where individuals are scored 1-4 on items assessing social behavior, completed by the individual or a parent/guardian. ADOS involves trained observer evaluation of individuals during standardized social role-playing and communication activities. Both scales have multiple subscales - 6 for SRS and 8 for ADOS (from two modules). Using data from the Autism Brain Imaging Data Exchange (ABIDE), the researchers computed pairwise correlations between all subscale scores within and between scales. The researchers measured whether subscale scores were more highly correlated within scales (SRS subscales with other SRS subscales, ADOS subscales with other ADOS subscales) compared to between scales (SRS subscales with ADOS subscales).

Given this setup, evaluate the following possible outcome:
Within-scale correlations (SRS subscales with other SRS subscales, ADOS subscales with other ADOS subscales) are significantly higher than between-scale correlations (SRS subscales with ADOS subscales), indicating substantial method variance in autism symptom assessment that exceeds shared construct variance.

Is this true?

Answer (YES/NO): YES